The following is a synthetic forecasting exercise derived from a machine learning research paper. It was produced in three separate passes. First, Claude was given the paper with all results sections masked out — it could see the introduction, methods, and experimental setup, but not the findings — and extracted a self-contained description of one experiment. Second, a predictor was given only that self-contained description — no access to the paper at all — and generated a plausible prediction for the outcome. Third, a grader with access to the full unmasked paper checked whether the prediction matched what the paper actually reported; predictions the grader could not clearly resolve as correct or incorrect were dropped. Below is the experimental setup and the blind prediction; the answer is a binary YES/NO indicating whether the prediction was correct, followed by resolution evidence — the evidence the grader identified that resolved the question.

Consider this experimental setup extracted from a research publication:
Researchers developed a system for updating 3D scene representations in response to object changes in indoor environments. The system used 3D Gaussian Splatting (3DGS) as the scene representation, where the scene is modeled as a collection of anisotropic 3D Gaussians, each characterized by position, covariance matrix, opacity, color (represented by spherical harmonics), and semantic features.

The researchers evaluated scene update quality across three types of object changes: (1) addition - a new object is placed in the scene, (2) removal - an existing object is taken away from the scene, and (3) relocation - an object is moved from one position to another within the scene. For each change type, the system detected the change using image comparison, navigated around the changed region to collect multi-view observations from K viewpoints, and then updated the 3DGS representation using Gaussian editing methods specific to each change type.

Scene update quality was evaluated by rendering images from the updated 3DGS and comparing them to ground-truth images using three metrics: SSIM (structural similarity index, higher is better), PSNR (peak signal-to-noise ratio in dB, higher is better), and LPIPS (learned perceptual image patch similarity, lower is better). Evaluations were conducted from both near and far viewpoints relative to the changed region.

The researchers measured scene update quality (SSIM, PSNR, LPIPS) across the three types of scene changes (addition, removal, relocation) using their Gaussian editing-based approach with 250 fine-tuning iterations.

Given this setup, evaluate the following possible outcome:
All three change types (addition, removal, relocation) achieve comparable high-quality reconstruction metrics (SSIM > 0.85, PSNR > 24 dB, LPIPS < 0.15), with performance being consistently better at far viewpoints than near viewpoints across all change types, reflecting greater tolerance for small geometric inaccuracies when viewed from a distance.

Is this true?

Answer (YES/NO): NO